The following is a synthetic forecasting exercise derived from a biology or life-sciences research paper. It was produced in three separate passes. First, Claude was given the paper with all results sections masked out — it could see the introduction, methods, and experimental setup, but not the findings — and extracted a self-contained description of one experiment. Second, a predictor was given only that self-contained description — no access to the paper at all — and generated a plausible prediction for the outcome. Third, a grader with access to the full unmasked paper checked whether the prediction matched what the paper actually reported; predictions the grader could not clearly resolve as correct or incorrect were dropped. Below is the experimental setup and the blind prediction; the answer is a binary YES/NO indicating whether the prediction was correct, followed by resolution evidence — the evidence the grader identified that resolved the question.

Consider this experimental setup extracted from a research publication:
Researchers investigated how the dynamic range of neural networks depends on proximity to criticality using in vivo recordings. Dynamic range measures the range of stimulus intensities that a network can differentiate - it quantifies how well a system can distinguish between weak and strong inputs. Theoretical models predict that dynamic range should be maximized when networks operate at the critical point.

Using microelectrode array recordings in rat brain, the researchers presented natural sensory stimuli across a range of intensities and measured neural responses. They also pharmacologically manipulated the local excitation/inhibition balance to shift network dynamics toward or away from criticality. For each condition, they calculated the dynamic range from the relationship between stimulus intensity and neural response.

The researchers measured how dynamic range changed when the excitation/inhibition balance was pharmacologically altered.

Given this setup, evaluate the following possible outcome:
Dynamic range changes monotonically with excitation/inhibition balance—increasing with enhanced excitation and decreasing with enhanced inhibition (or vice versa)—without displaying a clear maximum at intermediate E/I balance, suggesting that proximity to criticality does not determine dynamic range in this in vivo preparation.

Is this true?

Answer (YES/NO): NO